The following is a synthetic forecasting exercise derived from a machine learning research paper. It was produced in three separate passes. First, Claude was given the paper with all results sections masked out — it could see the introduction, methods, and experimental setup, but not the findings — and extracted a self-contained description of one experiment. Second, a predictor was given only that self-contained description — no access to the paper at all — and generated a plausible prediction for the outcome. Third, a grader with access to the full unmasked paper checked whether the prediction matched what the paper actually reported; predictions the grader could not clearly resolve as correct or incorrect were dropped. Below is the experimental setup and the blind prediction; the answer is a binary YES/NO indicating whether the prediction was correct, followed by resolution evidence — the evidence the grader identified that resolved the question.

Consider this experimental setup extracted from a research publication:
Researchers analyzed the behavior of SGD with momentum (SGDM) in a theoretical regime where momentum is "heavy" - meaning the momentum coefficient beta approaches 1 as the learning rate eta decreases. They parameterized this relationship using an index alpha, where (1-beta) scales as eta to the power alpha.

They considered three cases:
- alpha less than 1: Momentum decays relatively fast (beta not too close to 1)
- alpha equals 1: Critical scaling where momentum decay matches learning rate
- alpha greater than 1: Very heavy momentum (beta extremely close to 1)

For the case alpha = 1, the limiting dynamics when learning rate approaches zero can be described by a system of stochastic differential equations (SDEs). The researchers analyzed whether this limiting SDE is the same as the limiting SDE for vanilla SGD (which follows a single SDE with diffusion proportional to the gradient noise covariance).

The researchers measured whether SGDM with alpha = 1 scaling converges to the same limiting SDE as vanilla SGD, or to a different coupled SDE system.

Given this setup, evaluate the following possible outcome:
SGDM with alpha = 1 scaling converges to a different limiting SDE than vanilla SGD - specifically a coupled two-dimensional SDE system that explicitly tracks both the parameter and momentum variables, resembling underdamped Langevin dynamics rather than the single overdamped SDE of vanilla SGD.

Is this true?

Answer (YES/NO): YES